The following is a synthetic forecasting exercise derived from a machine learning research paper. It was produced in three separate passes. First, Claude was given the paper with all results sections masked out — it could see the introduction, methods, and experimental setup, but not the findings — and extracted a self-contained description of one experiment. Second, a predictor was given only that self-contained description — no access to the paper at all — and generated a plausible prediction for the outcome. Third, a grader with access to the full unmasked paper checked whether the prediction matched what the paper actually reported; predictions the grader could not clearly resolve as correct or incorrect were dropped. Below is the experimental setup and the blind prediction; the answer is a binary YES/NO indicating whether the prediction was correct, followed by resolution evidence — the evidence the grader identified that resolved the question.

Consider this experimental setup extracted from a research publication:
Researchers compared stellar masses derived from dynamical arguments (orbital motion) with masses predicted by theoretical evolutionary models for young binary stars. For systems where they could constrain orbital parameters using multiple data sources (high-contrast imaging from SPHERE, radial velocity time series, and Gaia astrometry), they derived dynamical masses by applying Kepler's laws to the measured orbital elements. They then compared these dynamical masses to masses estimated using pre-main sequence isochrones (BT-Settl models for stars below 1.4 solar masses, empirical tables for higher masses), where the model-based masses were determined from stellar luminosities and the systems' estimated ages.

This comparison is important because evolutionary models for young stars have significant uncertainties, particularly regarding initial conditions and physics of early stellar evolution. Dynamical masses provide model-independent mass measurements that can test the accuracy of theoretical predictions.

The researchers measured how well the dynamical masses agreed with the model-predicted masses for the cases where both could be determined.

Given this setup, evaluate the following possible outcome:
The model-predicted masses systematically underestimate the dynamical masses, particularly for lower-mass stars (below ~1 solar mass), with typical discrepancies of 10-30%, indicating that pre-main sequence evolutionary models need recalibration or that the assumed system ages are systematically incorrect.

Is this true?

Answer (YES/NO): NO